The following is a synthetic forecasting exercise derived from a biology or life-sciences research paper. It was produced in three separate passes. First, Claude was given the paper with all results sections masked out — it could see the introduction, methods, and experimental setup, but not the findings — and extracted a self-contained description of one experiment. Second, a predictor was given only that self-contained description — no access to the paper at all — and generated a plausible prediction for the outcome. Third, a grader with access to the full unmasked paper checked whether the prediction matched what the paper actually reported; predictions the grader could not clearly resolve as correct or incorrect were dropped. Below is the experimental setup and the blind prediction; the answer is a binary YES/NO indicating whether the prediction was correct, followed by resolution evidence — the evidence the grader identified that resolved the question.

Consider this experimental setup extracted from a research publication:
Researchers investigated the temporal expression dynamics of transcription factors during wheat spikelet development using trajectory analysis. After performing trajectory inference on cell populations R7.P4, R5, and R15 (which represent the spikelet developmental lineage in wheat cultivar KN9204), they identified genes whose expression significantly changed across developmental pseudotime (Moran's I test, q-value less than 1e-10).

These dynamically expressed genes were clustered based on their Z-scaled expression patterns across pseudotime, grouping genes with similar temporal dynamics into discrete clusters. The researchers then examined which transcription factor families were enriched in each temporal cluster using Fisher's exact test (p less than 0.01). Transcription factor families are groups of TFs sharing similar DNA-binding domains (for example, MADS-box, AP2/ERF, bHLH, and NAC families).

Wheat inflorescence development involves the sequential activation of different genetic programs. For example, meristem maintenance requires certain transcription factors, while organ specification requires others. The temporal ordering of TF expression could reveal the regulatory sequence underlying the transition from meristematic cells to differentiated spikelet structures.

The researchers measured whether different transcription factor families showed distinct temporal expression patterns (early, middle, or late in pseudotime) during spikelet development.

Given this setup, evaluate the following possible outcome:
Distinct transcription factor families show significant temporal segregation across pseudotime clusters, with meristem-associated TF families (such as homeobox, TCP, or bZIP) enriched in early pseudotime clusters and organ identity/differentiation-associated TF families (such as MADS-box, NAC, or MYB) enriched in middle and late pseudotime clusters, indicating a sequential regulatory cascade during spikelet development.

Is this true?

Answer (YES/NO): NO